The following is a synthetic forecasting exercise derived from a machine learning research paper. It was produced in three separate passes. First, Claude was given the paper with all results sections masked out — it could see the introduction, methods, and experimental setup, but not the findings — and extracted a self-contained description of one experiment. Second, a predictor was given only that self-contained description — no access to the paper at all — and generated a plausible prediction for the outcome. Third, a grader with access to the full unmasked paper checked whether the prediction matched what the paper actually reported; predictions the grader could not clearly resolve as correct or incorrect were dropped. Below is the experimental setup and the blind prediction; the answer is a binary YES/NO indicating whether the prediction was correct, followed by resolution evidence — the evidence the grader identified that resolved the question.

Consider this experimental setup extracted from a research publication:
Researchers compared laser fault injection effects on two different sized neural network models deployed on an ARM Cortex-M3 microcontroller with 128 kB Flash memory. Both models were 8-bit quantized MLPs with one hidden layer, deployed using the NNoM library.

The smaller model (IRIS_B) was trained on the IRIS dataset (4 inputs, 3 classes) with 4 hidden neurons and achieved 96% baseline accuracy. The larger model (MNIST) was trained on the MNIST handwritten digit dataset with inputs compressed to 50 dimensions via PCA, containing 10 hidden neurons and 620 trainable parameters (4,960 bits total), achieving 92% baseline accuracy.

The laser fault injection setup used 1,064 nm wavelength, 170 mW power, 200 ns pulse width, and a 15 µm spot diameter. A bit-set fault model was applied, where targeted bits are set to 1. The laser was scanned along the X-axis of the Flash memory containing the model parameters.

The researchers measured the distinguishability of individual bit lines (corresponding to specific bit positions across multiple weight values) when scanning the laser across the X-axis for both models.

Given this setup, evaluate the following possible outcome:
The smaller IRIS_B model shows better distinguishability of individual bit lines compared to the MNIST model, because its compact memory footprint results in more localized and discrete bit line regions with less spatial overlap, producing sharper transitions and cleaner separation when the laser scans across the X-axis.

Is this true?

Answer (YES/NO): YES